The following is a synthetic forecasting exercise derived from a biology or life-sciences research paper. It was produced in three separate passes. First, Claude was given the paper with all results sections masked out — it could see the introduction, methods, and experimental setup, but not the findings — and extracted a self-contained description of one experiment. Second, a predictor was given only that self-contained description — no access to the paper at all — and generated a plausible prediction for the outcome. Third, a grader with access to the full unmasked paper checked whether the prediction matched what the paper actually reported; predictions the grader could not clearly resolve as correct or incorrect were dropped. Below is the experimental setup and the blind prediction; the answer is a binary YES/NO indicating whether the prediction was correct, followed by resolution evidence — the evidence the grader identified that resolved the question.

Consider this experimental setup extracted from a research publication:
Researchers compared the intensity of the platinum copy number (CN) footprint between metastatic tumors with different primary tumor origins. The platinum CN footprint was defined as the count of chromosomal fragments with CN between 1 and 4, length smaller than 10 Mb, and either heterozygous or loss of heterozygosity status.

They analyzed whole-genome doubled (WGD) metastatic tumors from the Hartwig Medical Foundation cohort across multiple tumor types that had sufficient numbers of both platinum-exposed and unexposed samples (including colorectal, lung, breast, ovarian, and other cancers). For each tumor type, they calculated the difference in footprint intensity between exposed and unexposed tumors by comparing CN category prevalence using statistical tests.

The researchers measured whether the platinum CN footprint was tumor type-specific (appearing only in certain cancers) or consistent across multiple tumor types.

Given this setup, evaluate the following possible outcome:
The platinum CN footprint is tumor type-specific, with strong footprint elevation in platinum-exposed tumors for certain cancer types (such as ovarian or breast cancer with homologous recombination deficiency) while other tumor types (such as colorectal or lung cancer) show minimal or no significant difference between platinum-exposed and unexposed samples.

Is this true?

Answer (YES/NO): NO